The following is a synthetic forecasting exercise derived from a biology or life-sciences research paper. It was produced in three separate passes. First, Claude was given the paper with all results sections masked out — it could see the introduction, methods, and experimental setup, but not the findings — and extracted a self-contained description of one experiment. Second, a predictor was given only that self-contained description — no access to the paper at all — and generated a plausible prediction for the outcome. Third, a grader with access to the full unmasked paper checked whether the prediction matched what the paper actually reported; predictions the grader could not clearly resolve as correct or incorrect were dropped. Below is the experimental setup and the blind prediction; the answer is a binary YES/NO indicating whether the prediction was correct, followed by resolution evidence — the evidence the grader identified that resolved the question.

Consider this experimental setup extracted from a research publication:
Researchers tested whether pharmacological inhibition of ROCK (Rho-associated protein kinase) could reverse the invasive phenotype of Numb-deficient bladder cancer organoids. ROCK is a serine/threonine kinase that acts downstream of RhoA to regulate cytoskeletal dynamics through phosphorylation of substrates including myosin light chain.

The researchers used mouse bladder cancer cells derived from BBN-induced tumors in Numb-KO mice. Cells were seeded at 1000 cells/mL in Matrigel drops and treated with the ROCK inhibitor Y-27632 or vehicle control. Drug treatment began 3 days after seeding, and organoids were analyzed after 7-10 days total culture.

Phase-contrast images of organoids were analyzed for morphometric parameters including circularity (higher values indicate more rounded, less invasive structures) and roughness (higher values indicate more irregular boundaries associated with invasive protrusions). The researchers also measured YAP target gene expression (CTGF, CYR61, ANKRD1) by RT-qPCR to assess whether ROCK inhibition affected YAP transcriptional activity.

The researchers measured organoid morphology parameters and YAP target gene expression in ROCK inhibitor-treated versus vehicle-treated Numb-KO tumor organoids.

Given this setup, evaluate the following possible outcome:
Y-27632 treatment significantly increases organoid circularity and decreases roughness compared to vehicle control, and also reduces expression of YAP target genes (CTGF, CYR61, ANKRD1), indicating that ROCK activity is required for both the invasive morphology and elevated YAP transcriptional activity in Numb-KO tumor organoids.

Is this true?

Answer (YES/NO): YES